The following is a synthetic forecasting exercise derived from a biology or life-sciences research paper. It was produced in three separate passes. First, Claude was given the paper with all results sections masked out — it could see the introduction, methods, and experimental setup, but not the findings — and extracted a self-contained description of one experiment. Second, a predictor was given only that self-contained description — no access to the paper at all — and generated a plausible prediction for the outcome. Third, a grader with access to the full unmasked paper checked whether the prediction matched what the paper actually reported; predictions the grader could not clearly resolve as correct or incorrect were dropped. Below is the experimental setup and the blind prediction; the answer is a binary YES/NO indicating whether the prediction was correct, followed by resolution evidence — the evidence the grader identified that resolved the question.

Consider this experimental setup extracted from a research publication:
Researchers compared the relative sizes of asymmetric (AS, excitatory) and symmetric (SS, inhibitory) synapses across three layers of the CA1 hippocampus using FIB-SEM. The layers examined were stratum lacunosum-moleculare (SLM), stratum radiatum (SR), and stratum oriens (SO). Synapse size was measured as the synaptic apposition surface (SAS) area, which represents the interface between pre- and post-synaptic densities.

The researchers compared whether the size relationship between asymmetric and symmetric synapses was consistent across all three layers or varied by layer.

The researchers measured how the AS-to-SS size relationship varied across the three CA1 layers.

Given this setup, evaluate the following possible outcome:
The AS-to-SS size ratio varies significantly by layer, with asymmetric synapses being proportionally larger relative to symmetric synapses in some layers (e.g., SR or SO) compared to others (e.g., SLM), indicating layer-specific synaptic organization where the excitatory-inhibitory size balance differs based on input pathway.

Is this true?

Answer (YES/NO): NO